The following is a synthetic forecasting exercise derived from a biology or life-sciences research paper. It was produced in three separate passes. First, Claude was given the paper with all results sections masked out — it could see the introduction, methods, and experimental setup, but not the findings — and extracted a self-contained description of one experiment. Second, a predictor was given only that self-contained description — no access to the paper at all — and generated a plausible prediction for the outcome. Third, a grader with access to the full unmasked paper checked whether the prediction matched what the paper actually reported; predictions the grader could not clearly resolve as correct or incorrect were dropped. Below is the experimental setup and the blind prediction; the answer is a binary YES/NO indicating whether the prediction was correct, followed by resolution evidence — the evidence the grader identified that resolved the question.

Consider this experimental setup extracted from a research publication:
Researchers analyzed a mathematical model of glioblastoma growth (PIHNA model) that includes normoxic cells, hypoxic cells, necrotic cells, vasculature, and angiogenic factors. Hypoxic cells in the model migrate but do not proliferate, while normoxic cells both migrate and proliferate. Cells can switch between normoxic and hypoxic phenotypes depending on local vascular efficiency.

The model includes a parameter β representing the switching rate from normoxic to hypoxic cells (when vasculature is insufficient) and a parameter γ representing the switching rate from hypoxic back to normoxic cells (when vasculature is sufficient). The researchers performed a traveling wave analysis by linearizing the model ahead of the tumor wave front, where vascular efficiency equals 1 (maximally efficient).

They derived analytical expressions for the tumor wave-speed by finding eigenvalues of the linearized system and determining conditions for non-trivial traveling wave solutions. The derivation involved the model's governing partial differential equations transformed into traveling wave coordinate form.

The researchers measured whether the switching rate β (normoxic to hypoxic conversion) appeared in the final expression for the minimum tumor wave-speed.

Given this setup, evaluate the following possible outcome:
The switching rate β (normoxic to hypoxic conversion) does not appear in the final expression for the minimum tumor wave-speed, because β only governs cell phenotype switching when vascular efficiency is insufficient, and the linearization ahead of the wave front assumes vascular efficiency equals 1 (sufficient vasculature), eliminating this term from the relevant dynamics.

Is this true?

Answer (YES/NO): YES